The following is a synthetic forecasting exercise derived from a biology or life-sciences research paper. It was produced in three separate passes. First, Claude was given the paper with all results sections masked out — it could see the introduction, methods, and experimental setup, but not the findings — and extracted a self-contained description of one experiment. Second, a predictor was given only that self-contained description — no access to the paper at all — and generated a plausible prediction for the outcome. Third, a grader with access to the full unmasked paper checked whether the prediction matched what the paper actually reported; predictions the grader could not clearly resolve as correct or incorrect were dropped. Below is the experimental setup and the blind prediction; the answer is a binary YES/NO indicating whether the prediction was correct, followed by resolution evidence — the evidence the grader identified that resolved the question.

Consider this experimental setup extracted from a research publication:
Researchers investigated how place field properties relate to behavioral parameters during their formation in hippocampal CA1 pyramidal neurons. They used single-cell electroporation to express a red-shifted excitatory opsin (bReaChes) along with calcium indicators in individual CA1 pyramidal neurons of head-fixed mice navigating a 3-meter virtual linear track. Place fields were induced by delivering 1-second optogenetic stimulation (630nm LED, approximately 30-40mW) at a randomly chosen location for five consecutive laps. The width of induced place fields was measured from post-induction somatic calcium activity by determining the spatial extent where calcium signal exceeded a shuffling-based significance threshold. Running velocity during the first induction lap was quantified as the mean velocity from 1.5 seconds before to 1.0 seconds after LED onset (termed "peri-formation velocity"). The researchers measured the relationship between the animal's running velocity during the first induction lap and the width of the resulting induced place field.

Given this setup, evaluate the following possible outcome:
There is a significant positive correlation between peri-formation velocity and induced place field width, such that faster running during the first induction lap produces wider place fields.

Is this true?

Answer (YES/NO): YES